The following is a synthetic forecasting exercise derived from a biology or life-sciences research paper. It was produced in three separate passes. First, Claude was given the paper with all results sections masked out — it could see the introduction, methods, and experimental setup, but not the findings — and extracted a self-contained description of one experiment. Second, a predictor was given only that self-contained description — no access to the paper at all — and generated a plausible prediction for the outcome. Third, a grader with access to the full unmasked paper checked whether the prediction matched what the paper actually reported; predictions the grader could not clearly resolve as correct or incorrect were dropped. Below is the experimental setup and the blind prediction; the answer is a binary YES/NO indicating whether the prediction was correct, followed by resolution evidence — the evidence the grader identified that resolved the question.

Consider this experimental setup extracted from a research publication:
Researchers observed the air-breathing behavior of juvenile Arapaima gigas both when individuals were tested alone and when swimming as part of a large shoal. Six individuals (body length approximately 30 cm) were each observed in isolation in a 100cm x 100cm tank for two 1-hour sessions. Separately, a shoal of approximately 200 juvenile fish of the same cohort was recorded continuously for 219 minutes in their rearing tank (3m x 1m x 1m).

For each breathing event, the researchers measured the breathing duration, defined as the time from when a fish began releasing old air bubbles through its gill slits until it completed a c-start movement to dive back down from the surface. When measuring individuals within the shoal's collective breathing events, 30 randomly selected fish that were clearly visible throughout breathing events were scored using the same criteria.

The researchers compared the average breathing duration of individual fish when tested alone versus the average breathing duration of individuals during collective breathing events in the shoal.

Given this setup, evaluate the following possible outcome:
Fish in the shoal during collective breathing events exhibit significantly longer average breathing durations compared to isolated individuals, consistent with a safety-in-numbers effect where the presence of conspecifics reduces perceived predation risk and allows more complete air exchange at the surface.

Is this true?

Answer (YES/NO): NO